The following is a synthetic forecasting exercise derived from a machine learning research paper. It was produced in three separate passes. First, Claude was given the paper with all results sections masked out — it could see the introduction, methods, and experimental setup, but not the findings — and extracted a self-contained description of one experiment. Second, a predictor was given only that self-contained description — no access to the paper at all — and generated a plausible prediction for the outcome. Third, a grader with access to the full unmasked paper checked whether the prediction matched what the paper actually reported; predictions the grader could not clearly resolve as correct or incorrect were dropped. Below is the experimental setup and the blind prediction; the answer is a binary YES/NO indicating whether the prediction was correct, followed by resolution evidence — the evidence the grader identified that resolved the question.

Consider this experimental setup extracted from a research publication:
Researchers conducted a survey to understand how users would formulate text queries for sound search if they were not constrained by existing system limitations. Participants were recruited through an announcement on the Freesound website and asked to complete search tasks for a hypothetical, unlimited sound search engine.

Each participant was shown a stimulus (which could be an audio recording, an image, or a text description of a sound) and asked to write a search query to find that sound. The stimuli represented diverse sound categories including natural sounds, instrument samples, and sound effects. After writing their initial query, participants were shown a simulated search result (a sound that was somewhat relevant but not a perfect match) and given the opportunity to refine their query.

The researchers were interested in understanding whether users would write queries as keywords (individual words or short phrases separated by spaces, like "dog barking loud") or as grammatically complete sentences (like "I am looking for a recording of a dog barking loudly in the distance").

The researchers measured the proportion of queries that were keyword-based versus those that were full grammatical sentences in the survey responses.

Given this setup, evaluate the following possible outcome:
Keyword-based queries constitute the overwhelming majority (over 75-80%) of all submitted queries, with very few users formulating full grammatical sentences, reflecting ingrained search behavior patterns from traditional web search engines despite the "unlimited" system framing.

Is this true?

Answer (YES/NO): YES